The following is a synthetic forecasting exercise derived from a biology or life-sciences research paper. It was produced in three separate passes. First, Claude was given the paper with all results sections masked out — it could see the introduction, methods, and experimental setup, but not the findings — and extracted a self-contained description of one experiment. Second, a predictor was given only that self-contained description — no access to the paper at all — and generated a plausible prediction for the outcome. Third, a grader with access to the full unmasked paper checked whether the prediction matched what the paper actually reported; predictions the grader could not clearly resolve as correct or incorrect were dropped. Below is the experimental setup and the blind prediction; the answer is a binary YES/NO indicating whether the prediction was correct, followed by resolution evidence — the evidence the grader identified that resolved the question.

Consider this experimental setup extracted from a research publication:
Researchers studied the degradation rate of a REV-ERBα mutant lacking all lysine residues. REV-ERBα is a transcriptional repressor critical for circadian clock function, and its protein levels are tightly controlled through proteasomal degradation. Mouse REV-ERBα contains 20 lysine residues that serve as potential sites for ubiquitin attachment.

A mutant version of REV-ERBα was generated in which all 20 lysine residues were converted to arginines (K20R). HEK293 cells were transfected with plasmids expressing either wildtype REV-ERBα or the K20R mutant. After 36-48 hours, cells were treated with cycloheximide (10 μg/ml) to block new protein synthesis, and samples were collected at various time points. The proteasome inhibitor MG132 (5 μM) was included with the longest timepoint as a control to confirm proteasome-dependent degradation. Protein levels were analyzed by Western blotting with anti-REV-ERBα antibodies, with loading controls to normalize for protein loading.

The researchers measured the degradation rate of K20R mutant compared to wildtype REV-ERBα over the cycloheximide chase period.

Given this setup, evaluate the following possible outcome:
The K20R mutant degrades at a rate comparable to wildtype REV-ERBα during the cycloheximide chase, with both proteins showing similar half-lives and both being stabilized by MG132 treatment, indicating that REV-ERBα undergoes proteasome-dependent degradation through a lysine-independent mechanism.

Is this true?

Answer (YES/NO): NO